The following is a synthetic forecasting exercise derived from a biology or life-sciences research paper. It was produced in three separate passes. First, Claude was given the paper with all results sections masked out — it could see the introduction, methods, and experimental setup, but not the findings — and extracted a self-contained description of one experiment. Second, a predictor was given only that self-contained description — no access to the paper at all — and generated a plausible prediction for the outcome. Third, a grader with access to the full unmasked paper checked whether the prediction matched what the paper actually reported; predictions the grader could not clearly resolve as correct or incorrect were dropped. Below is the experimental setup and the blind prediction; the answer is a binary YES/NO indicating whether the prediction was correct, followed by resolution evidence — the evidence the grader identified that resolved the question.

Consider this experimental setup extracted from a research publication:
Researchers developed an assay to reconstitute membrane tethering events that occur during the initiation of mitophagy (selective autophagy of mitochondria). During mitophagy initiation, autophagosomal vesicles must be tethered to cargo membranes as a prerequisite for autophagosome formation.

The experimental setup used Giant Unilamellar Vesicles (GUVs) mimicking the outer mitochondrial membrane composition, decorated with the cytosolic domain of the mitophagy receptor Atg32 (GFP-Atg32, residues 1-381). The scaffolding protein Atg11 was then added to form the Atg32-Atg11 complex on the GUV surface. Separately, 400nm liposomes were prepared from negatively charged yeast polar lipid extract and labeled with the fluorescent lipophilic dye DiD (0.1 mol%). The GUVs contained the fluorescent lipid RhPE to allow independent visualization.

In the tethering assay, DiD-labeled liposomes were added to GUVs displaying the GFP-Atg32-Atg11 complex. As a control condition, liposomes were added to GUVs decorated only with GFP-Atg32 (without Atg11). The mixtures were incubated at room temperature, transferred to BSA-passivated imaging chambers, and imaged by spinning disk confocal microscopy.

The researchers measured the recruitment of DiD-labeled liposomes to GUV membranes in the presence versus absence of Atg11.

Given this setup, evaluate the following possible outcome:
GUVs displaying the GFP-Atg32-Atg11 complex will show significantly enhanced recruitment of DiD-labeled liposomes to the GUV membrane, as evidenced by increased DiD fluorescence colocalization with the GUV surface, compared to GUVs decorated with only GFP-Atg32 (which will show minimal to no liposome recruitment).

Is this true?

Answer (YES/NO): YES